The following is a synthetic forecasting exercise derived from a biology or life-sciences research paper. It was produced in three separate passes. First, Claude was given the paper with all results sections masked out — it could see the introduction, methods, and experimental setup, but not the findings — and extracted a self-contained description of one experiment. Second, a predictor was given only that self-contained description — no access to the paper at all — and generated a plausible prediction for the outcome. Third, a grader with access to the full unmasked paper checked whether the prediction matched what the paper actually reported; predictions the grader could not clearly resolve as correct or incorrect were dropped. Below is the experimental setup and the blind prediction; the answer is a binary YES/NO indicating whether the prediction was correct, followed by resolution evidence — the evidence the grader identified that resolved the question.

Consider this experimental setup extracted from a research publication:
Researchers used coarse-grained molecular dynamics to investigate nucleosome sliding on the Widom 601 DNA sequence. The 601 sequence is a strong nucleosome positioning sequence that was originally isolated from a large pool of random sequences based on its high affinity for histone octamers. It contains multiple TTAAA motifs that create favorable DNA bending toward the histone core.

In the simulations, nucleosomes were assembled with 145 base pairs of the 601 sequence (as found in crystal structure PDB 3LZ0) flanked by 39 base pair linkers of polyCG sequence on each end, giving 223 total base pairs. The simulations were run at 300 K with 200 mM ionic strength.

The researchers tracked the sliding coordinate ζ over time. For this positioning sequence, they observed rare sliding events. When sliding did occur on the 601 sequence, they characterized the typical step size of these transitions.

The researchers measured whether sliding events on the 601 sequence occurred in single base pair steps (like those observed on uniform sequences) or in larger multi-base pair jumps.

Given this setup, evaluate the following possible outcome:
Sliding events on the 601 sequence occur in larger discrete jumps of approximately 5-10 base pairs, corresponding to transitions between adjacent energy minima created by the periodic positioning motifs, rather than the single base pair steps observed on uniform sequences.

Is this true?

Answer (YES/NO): YES